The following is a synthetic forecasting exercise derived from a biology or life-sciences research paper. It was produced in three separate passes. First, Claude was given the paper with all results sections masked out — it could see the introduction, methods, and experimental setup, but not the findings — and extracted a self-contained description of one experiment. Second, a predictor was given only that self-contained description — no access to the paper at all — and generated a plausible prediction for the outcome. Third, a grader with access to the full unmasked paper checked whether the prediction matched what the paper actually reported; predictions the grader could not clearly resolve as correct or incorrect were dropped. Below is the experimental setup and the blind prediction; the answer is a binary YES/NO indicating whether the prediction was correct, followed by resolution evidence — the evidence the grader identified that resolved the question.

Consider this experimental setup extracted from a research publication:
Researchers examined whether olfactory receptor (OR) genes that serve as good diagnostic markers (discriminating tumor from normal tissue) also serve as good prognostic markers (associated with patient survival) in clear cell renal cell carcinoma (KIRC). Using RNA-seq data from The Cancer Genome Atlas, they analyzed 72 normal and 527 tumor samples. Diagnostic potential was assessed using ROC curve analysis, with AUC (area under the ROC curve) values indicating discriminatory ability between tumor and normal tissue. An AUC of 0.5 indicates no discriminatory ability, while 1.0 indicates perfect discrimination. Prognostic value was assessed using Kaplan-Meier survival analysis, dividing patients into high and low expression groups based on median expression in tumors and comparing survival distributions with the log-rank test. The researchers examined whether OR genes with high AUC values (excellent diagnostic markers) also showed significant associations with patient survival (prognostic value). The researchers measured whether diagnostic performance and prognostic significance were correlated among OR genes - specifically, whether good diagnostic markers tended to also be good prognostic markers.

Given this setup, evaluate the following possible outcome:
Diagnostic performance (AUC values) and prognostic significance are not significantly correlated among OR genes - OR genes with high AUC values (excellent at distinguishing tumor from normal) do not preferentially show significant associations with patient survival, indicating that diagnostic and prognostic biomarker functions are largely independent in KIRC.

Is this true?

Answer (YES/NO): YES